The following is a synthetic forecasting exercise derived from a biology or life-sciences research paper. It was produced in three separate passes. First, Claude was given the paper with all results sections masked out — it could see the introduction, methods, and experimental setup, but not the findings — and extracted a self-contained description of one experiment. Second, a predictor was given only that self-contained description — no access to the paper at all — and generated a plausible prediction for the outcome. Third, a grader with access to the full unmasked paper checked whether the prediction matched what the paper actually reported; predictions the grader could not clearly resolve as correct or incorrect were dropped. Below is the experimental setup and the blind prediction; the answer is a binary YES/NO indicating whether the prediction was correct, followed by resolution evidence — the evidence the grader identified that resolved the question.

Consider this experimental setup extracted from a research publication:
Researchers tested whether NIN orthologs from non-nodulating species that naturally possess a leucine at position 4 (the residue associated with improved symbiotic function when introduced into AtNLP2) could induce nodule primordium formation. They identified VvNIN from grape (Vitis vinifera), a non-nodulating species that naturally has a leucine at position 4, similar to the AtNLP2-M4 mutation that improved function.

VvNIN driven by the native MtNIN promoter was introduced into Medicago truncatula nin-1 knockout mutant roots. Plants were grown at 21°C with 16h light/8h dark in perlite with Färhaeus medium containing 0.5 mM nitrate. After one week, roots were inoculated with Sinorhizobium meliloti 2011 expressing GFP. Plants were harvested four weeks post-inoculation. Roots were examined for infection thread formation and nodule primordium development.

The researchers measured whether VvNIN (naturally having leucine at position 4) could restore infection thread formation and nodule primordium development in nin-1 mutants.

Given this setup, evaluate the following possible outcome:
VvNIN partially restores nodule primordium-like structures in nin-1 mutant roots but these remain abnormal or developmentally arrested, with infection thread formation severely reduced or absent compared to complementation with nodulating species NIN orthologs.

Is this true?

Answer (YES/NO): NO